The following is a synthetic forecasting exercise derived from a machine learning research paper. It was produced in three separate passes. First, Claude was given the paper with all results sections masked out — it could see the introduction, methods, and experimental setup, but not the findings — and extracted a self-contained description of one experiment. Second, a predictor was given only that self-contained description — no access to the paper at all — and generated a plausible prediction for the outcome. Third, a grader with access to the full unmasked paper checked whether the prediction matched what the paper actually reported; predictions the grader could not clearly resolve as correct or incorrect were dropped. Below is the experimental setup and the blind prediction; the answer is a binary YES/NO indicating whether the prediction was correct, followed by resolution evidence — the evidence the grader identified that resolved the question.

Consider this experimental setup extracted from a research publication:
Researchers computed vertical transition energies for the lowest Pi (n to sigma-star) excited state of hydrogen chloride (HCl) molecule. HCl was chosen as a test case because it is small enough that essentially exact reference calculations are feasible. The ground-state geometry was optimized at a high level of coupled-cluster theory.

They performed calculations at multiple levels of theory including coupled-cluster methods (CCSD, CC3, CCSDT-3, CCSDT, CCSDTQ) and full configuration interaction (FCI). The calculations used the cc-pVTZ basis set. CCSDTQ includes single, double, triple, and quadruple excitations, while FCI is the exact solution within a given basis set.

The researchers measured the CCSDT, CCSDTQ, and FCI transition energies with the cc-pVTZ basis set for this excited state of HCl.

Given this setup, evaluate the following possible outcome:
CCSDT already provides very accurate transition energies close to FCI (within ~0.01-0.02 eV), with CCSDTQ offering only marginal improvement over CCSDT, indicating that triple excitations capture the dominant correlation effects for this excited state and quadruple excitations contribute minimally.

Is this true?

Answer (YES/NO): YES